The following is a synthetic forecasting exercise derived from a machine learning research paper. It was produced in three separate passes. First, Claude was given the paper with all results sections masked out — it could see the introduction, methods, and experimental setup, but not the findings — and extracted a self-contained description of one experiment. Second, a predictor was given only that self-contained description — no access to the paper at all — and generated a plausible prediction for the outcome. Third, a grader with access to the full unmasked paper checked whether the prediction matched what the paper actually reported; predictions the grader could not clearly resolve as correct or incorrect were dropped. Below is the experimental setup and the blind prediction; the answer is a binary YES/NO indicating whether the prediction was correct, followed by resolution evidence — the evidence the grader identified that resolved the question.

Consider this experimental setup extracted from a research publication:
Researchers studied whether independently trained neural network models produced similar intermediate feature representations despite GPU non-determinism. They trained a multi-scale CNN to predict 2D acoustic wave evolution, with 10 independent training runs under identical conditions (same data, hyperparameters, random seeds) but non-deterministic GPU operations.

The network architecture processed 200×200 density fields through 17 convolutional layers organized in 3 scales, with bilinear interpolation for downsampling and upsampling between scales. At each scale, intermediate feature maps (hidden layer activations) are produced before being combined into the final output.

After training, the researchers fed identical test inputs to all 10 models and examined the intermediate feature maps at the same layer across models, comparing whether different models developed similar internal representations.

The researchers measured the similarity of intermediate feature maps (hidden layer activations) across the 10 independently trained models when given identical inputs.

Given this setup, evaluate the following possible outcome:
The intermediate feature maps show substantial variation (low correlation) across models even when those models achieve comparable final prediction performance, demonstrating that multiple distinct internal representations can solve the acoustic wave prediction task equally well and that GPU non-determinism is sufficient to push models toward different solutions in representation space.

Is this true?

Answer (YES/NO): YES